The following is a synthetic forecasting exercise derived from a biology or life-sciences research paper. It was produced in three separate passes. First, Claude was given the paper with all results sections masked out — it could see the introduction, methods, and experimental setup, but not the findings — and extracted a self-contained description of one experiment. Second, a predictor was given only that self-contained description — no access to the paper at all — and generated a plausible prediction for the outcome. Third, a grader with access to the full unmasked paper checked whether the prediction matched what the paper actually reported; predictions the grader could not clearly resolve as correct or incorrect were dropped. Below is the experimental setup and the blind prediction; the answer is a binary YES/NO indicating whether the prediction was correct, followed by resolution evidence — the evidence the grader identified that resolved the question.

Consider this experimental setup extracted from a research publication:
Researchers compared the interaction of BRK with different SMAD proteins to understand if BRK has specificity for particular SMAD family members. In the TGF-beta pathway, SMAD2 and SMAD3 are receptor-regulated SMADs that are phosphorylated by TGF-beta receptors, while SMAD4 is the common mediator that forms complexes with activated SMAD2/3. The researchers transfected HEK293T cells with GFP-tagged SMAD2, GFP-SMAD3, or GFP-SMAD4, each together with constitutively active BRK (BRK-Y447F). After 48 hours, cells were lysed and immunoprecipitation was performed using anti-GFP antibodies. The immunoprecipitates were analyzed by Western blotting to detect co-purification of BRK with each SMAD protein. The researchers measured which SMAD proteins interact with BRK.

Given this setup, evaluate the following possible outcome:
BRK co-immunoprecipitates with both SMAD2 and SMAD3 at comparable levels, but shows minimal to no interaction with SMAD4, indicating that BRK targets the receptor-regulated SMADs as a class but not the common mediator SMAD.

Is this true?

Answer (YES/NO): NO